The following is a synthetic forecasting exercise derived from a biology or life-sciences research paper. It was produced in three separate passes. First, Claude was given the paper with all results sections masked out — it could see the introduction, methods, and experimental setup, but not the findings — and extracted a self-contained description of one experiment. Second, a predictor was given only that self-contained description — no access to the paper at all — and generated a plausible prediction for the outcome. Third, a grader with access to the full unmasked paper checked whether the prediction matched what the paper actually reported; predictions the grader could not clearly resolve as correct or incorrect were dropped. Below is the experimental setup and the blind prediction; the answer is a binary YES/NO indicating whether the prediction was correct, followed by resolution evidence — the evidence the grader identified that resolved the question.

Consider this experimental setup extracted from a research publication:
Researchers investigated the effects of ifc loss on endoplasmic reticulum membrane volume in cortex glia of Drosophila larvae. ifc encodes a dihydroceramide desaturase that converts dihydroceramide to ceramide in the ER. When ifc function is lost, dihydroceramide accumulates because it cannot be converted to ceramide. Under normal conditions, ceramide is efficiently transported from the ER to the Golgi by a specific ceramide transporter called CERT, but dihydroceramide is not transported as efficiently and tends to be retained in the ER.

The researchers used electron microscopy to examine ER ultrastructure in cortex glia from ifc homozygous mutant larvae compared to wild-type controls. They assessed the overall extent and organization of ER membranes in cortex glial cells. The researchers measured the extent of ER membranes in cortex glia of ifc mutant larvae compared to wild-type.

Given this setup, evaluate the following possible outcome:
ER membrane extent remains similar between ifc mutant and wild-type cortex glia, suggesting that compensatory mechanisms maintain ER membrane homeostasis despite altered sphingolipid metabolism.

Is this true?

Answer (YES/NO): NO